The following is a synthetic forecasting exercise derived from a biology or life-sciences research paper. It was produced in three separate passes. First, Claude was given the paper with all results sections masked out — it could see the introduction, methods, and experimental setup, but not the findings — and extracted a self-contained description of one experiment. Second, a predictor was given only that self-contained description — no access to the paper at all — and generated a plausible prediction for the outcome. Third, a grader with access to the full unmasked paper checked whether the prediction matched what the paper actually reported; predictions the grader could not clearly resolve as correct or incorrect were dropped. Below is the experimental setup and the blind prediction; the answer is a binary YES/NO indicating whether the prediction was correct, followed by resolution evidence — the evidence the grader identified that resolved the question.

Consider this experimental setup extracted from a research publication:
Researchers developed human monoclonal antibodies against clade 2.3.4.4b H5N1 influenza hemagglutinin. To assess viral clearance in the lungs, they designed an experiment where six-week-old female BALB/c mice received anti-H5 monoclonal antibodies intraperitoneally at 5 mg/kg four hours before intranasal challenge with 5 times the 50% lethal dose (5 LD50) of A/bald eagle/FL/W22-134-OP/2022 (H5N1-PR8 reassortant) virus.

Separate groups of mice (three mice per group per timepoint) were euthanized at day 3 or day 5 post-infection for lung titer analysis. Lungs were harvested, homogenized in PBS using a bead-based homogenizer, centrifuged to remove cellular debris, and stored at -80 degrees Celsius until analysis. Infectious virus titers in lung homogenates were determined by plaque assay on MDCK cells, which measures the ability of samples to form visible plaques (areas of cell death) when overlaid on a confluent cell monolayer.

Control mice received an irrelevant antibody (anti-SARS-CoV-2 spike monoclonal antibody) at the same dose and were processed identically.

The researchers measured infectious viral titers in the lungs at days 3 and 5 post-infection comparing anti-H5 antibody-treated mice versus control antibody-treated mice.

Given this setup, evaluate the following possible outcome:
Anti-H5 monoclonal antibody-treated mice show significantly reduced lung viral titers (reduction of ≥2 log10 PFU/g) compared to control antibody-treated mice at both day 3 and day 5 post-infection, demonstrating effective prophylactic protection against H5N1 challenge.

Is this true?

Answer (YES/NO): YES